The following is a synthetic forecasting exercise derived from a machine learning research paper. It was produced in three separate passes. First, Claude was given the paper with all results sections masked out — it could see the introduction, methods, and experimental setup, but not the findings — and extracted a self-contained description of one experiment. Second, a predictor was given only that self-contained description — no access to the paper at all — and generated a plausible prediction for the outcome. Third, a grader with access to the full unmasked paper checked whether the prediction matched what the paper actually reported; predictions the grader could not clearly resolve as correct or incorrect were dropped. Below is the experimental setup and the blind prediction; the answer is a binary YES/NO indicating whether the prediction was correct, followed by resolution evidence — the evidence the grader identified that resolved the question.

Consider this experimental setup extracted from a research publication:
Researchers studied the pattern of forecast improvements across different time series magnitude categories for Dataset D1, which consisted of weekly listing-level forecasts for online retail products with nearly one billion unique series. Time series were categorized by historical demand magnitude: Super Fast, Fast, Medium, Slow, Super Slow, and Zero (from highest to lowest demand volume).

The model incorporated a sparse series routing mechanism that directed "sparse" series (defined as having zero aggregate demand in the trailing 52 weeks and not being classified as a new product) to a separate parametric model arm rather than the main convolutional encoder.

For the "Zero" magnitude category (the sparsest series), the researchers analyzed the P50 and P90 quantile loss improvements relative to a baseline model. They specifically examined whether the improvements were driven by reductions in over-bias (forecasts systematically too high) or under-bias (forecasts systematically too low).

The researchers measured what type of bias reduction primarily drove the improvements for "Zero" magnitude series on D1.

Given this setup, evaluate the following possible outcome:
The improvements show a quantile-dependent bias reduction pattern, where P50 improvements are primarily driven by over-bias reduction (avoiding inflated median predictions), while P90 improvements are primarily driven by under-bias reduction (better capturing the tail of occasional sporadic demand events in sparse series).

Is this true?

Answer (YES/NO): NO